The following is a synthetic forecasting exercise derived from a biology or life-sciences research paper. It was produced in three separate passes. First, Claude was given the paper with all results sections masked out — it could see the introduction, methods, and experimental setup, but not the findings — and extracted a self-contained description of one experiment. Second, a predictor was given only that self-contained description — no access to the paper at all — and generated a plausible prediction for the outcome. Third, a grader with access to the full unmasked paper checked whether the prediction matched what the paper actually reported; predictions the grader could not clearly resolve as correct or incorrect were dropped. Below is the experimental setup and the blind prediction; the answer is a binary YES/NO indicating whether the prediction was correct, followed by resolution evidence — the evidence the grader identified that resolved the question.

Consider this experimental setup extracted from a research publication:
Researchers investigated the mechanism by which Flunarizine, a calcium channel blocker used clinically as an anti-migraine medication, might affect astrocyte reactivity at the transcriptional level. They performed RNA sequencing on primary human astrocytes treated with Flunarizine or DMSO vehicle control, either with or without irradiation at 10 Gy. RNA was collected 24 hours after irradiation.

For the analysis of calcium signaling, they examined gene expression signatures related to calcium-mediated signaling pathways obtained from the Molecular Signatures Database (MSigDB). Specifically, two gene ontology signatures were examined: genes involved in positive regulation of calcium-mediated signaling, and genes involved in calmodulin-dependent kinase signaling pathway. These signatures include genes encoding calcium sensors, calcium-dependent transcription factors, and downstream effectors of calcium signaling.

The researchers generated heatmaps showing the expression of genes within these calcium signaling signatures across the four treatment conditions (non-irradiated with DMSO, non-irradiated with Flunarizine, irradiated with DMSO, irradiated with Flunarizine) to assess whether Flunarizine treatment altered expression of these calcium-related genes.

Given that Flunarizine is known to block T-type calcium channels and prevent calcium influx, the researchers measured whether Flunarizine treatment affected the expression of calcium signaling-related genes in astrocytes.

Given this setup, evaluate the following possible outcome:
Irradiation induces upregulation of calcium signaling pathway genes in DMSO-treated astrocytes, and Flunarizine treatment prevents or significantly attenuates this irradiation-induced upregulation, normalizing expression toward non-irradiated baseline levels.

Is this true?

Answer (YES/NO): NO